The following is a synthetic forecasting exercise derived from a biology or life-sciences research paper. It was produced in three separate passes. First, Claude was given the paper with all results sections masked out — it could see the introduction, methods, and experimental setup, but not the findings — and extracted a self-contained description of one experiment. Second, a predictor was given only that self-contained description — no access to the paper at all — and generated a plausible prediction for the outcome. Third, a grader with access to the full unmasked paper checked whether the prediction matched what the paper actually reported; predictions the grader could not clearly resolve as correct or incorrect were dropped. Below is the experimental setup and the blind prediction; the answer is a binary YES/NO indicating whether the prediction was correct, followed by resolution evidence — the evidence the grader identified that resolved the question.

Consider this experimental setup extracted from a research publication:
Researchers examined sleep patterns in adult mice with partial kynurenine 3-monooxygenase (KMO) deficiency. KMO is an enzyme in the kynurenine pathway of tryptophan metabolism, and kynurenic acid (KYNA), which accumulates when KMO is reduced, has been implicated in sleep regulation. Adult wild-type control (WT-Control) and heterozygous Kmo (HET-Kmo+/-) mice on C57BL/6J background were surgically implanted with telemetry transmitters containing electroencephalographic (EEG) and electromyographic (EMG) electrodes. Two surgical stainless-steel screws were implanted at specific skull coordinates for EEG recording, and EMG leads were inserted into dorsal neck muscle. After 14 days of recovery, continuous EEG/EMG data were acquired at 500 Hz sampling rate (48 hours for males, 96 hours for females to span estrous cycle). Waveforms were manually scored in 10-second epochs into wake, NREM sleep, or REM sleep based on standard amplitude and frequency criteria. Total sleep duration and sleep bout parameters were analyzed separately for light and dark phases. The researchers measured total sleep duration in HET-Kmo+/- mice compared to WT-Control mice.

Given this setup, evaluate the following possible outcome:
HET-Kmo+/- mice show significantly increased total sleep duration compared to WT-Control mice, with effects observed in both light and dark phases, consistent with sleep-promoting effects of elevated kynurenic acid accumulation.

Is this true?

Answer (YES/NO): NO